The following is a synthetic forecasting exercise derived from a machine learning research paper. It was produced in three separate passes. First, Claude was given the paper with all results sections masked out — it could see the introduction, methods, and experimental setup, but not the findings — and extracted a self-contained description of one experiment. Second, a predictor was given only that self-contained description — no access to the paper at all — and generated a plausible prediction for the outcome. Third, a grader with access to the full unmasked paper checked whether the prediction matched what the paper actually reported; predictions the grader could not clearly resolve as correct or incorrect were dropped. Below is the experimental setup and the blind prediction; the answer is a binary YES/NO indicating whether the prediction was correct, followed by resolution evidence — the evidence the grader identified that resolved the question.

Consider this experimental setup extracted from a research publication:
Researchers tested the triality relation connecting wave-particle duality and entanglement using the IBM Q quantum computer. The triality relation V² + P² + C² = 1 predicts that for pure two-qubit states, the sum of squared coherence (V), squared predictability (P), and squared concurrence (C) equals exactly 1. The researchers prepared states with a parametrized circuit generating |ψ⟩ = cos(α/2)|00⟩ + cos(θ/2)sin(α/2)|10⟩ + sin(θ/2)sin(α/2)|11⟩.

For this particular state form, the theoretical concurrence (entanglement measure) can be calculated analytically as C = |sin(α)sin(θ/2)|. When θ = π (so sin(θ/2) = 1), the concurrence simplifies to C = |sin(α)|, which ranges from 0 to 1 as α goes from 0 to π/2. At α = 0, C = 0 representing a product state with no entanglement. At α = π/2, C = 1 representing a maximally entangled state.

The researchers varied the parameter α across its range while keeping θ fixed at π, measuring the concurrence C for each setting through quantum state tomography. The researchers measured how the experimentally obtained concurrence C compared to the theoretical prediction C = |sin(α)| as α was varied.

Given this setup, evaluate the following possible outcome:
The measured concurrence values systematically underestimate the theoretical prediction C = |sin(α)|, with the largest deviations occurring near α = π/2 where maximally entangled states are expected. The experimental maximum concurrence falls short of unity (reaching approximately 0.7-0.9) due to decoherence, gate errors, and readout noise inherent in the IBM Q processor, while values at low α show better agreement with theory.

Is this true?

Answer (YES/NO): NO